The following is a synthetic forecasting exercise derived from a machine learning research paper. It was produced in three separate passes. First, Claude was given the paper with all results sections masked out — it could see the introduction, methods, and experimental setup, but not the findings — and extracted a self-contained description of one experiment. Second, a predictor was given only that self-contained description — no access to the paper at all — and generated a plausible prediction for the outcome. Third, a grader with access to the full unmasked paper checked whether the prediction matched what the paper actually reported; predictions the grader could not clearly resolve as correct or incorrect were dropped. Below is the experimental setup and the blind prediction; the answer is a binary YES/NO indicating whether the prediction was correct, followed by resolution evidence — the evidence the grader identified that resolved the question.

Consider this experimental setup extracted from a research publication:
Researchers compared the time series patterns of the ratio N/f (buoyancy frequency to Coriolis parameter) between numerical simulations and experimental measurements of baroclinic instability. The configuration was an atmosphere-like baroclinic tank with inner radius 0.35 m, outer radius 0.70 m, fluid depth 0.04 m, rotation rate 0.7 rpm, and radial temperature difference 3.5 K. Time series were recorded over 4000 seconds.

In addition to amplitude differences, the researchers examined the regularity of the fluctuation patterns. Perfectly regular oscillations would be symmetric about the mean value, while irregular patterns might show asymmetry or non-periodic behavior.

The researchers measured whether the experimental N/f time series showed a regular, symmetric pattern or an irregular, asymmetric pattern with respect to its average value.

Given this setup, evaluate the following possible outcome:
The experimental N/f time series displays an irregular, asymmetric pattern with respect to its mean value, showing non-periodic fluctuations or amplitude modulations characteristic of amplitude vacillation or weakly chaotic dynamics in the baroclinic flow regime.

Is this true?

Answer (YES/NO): YES